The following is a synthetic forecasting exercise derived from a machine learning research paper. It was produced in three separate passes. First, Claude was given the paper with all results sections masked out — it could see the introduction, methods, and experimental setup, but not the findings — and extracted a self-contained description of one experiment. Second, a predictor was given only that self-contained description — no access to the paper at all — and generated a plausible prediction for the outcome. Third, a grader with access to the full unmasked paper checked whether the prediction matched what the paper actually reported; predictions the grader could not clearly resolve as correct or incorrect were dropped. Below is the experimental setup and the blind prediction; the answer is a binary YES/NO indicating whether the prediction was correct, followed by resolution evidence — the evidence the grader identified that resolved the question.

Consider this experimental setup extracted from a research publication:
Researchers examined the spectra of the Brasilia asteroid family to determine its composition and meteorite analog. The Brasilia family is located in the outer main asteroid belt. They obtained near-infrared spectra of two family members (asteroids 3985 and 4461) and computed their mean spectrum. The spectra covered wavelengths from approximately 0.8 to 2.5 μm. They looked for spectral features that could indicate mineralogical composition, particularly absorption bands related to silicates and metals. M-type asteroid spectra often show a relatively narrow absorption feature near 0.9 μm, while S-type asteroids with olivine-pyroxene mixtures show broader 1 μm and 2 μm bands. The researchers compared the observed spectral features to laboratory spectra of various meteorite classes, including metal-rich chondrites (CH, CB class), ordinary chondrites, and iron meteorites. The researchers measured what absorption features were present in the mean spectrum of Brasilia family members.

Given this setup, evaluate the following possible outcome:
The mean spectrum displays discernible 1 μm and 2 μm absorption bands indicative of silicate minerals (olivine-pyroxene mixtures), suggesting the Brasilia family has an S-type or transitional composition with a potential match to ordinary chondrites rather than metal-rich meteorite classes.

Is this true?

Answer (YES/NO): NO